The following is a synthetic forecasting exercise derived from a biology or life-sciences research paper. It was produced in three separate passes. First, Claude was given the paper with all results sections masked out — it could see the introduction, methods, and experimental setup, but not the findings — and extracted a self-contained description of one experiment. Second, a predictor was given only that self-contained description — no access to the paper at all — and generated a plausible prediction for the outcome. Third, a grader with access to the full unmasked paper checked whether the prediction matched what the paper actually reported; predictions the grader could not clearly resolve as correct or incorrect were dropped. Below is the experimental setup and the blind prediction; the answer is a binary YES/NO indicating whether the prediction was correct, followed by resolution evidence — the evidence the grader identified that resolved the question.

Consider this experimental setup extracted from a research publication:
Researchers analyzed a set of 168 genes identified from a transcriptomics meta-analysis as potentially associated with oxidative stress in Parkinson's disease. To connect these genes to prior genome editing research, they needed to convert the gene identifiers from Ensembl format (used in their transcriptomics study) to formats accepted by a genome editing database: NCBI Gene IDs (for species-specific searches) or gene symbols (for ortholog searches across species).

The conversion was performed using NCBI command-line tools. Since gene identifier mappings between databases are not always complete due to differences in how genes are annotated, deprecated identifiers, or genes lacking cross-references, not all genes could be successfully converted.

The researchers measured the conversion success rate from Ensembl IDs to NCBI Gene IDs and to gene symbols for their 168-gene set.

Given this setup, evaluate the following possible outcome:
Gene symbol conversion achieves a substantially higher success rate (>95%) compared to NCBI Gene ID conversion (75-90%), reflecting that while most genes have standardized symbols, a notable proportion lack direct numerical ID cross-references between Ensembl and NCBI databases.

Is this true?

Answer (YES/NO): NO